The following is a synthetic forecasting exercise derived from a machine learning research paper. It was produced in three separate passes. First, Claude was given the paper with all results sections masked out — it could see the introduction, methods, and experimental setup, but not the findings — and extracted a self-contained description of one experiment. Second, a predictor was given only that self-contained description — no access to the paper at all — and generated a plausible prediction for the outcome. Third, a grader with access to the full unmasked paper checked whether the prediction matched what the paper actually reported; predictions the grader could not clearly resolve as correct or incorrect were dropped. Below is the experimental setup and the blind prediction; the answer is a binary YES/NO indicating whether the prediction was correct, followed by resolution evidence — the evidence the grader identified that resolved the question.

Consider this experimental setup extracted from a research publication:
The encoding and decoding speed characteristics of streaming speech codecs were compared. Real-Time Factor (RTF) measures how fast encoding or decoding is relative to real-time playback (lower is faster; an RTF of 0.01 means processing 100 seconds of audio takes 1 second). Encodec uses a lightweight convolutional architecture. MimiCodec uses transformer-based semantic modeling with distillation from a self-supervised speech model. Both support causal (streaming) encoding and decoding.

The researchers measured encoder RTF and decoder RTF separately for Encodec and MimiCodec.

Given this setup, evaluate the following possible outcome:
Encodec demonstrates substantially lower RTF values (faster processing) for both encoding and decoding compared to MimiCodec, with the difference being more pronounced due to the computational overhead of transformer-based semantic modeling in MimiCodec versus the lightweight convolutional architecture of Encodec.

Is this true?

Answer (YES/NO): YES